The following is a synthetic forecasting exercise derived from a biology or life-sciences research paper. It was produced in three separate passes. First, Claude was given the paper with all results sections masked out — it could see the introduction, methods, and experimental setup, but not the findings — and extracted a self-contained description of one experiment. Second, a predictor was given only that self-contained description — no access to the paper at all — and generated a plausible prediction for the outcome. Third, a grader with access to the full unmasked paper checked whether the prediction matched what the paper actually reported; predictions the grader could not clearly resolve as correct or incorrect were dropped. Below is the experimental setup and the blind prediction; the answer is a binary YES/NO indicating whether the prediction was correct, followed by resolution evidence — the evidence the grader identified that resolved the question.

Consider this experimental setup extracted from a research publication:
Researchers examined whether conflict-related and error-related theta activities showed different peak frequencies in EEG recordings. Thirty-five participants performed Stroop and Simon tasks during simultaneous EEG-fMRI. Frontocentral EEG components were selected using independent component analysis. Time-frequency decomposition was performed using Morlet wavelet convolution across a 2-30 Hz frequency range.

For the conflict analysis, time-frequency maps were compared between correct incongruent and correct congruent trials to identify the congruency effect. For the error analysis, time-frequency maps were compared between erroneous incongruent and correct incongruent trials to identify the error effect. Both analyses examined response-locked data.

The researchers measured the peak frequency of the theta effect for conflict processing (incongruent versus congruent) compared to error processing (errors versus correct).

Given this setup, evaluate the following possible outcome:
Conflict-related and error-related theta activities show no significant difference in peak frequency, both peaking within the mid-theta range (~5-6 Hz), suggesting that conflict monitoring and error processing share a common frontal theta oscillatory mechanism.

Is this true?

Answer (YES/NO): NO